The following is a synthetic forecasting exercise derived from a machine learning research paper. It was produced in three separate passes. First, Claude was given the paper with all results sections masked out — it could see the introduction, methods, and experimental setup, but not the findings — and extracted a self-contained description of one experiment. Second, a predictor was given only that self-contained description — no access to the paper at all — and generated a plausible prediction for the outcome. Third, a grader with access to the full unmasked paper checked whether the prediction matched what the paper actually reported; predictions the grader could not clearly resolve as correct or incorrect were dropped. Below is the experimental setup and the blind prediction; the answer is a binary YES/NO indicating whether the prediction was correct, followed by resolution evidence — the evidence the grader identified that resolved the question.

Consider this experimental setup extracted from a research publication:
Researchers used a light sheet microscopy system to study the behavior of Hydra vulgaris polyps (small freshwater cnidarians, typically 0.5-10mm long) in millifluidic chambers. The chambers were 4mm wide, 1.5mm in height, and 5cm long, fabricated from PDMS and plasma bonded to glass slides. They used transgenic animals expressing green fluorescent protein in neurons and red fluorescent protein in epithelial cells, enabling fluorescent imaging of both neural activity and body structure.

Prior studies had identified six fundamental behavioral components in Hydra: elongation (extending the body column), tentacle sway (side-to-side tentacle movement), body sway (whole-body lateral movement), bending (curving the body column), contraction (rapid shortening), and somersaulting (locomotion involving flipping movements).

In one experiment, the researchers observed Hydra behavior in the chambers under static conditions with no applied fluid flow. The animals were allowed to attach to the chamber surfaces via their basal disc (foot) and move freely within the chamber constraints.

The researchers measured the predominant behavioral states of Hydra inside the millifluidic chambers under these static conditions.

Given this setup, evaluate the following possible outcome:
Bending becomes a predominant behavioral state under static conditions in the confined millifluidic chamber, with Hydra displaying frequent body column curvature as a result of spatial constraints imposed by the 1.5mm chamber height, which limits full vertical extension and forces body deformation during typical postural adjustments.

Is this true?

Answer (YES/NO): NO